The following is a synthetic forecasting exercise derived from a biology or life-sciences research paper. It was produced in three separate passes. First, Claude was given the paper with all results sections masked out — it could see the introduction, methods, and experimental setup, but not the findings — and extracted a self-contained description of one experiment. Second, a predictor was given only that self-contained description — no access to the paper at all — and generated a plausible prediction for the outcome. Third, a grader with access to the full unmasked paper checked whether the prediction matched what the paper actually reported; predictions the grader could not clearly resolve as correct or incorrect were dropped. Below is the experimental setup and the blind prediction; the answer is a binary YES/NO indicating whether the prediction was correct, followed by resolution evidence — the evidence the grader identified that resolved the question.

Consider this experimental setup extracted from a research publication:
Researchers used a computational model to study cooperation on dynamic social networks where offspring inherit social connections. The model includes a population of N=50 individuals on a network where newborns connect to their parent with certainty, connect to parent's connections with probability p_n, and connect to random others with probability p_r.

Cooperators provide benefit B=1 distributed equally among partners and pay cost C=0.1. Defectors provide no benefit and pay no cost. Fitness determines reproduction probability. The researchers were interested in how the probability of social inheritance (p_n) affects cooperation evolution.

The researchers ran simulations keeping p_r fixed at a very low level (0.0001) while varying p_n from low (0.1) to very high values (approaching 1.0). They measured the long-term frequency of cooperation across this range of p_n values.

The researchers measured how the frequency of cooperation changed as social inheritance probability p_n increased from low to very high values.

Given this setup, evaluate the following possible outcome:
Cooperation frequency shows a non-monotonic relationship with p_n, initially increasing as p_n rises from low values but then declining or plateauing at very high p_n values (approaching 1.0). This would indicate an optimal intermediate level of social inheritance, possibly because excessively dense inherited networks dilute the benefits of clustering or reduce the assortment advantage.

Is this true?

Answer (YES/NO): NO